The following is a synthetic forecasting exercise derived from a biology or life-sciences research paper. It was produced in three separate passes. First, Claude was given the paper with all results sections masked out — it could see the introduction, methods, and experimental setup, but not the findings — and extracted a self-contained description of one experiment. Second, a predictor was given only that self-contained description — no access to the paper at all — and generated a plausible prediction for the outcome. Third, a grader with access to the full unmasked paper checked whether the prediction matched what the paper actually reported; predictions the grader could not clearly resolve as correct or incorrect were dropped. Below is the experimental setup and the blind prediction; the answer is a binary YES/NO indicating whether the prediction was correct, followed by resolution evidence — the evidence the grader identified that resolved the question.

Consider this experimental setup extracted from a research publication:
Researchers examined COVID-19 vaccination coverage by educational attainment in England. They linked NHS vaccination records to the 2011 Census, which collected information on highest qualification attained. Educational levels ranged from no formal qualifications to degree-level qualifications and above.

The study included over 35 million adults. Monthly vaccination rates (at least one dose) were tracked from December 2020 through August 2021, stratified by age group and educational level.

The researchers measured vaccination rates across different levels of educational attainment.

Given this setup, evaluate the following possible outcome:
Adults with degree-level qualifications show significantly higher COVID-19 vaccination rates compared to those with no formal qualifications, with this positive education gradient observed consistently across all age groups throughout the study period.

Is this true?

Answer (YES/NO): NO